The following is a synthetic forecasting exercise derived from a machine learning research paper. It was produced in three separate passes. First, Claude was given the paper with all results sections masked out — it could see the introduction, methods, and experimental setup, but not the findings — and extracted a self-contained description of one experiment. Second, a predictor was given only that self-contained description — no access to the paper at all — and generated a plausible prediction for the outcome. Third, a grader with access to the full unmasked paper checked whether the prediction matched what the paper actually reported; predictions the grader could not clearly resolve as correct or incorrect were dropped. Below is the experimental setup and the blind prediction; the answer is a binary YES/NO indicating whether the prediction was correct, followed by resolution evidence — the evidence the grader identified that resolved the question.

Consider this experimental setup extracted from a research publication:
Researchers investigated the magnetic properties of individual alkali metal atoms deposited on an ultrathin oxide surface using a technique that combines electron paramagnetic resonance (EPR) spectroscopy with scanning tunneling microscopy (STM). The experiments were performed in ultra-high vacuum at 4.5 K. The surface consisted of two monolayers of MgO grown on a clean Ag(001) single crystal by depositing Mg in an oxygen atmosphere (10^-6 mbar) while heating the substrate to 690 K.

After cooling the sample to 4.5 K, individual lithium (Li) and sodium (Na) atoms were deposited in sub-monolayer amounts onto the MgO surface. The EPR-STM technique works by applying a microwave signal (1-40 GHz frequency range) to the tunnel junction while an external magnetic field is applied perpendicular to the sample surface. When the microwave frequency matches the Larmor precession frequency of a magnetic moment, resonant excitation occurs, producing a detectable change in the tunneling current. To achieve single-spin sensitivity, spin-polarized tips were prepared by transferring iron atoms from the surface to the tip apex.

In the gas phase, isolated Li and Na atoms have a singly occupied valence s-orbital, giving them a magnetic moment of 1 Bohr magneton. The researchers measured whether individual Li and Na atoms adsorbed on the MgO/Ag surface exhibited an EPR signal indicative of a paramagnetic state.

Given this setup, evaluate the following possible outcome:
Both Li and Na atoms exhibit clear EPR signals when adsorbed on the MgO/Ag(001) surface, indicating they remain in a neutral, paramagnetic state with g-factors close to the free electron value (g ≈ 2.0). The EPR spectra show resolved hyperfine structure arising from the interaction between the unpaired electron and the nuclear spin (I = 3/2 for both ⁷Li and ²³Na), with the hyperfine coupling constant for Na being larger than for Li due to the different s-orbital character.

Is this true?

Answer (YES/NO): NO